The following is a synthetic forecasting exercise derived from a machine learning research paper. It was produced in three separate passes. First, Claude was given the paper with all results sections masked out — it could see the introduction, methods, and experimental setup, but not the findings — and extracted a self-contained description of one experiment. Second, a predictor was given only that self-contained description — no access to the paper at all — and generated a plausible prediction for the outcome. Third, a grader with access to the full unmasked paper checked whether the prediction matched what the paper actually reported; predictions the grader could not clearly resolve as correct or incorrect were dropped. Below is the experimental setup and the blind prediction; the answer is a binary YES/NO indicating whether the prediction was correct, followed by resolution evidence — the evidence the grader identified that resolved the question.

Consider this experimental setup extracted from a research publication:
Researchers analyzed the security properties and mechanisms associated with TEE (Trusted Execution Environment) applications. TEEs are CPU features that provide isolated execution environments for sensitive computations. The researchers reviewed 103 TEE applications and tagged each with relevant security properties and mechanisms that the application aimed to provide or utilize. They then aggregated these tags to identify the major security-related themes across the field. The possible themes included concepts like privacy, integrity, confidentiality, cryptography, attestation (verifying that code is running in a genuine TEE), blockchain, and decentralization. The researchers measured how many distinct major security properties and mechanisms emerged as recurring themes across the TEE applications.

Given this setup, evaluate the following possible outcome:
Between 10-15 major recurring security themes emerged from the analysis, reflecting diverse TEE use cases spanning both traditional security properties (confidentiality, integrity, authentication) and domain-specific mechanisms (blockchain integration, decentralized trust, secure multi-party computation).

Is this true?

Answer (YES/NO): NO